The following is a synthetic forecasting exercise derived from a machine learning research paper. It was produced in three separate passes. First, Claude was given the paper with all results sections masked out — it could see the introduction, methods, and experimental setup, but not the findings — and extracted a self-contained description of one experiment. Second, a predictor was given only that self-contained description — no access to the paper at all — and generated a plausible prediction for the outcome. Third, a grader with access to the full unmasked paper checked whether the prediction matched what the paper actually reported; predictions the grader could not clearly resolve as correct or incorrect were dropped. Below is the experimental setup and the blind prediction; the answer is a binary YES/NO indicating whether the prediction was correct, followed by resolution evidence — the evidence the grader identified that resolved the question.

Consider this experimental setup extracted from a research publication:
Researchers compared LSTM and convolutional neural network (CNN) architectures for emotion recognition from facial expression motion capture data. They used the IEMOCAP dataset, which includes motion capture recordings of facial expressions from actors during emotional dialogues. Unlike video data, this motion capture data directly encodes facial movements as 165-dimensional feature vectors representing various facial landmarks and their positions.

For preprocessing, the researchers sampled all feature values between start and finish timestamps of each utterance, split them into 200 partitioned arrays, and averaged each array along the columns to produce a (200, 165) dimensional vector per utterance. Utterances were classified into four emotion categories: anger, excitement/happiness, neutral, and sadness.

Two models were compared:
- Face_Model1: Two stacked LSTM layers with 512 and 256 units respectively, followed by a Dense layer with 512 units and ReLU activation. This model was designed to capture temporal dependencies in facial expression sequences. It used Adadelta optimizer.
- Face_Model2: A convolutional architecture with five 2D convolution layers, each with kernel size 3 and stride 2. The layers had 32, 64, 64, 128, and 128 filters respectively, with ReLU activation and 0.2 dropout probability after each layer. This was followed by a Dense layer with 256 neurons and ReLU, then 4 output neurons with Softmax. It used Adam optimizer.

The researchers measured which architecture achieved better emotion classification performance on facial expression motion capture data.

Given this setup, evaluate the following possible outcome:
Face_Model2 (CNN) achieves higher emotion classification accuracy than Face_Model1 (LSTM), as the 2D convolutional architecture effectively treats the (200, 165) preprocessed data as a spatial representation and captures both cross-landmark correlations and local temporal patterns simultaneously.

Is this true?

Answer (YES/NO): NO